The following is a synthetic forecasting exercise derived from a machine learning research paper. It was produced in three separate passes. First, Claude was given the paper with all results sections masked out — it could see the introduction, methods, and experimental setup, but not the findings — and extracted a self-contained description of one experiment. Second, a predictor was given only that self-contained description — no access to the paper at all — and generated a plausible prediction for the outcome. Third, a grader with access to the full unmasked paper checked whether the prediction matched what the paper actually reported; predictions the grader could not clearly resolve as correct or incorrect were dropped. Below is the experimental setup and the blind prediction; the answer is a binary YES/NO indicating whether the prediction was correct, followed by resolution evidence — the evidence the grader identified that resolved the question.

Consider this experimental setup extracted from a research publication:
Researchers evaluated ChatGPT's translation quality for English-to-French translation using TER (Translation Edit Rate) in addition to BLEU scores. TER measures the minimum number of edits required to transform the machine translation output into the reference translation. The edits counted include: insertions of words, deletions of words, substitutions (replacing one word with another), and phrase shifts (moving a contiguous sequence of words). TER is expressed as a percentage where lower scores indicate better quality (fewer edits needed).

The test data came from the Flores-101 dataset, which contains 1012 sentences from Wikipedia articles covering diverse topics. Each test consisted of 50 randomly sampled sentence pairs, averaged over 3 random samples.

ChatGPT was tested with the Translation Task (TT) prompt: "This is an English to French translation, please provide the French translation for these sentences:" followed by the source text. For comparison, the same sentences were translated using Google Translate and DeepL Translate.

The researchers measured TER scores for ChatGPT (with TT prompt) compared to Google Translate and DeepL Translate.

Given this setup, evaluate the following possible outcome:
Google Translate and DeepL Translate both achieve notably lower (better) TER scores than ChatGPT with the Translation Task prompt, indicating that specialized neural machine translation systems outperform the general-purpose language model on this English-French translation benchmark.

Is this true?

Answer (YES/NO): YES